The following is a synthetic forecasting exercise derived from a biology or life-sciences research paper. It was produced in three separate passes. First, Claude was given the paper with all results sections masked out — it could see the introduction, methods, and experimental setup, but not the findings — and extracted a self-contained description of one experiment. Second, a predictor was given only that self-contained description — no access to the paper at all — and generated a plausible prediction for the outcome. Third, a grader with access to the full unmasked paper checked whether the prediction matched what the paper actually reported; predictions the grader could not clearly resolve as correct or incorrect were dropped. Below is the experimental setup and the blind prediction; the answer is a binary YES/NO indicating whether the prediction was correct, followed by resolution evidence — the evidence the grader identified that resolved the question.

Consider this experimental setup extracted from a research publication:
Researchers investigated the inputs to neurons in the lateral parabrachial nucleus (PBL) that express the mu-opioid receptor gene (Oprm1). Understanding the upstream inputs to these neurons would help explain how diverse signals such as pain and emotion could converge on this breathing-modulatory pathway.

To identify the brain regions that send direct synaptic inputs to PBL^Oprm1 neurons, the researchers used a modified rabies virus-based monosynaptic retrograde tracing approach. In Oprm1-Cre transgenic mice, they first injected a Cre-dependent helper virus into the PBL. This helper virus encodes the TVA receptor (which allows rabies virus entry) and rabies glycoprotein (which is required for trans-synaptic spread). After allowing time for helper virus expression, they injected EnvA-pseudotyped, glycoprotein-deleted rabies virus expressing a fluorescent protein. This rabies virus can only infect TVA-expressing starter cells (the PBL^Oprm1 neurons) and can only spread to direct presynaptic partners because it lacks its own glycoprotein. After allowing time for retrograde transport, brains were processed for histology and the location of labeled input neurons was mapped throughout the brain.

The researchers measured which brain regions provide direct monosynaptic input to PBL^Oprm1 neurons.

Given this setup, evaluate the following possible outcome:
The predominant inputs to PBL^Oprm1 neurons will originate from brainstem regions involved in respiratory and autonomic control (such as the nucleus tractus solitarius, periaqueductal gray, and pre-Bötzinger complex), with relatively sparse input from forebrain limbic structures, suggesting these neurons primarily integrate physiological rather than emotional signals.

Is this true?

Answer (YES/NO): NO